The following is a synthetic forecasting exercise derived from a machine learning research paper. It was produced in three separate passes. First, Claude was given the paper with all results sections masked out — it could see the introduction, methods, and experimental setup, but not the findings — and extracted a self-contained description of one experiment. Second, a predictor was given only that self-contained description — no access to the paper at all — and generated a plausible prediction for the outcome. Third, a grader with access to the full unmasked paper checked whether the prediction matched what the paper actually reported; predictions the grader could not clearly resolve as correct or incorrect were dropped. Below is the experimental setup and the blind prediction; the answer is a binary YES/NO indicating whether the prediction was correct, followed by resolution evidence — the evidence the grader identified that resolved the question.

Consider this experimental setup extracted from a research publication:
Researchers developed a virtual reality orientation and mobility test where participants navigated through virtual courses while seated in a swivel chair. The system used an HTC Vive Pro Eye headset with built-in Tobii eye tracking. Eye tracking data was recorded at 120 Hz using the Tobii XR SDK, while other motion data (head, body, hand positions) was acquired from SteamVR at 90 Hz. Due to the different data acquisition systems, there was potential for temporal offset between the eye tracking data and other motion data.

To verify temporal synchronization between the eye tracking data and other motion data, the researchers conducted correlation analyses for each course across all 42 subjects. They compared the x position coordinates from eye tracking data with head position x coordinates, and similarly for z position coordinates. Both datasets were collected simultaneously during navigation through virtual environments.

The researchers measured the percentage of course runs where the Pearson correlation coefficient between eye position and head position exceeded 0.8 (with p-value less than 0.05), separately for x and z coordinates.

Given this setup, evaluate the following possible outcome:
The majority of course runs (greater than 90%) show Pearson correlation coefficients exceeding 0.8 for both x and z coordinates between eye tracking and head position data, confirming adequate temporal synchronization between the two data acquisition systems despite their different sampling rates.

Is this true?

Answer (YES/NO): YES